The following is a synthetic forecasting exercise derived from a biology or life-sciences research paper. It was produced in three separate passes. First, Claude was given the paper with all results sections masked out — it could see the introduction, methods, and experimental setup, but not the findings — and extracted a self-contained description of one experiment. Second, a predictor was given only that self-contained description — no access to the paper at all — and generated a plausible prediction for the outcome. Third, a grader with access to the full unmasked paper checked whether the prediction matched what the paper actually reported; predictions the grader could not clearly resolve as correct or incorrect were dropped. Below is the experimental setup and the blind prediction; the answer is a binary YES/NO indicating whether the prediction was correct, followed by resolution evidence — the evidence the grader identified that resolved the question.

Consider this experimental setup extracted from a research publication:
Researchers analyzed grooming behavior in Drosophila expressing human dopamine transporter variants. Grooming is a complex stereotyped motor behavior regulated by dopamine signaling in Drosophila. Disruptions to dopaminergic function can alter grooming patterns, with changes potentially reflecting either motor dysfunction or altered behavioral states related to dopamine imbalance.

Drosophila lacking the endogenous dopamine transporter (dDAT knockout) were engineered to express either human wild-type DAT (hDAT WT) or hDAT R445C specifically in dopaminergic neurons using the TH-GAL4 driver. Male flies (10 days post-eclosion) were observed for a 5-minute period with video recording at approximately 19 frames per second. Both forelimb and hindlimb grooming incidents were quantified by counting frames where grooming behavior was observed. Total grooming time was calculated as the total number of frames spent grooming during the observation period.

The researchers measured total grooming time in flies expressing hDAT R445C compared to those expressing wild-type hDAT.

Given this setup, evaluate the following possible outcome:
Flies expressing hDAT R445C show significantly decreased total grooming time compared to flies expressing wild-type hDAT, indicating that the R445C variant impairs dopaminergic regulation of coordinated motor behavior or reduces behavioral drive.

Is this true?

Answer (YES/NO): NO